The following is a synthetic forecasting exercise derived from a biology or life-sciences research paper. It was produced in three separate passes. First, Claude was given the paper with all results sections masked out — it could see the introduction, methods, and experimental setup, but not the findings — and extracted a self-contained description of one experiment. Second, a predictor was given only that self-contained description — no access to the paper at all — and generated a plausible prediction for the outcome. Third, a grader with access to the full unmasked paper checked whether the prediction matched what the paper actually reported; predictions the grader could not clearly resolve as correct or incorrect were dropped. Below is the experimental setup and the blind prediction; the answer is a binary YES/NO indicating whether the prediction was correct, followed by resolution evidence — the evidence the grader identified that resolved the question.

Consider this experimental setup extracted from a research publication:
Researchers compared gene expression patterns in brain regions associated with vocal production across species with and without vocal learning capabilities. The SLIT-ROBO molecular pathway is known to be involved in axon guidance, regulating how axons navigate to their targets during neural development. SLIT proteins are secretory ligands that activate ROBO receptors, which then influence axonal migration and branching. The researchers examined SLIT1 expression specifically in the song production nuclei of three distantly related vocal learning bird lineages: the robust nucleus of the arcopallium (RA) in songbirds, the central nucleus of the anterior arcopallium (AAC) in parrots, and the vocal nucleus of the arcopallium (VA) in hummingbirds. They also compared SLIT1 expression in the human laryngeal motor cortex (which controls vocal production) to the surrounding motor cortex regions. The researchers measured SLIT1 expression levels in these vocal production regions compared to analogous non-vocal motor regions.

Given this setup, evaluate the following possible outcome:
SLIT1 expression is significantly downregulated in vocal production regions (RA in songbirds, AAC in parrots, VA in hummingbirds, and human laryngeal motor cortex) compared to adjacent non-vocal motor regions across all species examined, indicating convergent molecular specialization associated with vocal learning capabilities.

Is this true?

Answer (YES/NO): YES